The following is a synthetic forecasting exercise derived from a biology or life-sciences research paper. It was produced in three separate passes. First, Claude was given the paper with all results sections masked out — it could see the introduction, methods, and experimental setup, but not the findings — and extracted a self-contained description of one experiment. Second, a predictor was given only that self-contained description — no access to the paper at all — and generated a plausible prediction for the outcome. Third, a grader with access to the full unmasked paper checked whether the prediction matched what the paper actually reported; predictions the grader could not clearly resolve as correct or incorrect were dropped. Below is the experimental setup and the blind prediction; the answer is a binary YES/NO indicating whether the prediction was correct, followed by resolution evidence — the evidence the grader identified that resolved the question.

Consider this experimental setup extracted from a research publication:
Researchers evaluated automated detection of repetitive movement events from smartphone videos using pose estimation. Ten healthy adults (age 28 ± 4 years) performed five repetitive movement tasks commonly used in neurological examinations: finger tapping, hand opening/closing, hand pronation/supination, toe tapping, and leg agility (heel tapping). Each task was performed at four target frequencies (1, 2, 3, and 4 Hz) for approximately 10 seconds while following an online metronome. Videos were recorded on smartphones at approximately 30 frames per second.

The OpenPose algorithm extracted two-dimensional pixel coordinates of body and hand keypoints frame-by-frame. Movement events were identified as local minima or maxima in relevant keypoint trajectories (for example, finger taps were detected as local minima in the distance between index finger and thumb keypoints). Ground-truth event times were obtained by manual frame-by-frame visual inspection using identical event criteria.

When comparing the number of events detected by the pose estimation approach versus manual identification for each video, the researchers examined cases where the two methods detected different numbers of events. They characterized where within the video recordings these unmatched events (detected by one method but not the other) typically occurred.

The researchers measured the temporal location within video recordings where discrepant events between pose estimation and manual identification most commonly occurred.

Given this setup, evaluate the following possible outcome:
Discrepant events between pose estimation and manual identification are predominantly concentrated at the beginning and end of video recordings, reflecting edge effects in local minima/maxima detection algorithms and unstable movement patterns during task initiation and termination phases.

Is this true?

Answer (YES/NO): YES